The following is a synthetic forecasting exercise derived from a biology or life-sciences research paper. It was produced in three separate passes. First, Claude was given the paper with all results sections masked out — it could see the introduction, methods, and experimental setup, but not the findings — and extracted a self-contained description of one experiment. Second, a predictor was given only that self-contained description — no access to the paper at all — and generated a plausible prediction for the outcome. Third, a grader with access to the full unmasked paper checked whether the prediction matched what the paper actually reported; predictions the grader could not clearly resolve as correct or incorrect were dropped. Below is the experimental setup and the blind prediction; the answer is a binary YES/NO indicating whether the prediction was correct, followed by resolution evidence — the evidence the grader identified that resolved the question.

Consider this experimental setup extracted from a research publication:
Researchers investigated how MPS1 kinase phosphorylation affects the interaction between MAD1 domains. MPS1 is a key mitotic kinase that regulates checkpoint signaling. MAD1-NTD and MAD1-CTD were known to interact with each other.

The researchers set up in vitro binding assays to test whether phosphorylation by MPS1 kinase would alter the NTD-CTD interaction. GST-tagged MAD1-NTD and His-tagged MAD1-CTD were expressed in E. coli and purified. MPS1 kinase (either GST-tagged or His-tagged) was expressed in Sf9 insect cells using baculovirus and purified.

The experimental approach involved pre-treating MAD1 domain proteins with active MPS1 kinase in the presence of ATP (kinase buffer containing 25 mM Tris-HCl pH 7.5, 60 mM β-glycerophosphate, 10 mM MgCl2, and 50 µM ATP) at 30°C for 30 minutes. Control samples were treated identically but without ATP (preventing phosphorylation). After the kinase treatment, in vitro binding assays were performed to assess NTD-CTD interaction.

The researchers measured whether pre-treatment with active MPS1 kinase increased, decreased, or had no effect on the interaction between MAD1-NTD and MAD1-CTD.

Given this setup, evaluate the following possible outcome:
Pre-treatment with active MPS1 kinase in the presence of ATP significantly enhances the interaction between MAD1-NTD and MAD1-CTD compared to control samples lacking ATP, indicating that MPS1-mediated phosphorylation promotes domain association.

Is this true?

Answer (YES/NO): NO